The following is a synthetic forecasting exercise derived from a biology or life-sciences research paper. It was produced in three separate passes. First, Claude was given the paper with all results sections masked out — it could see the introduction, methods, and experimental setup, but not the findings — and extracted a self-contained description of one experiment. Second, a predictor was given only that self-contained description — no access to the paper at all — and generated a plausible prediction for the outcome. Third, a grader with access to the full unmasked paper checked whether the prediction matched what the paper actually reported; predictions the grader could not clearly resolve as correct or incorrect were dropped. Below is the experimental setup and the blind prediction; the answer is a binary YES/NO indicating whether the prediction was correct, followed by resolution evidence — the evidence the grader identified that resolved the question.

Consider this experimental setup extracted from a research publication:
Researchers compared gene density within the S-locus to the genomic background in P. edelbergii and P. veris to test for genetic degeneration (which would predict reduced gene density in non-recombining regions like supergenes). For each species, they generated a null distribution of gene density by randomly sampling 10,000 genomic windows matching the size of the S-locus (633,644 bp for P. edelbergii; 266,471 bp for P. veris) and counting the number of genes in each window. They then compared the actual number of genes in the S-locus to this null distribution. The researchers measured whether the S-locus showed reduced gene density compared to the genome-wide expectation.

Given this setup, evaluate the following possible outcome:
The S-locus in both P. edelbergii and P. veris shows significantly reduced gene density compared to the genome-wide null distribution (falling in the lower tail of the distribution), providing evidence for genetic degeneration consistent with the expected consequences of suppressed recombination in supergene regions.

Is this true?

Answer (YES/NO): NO